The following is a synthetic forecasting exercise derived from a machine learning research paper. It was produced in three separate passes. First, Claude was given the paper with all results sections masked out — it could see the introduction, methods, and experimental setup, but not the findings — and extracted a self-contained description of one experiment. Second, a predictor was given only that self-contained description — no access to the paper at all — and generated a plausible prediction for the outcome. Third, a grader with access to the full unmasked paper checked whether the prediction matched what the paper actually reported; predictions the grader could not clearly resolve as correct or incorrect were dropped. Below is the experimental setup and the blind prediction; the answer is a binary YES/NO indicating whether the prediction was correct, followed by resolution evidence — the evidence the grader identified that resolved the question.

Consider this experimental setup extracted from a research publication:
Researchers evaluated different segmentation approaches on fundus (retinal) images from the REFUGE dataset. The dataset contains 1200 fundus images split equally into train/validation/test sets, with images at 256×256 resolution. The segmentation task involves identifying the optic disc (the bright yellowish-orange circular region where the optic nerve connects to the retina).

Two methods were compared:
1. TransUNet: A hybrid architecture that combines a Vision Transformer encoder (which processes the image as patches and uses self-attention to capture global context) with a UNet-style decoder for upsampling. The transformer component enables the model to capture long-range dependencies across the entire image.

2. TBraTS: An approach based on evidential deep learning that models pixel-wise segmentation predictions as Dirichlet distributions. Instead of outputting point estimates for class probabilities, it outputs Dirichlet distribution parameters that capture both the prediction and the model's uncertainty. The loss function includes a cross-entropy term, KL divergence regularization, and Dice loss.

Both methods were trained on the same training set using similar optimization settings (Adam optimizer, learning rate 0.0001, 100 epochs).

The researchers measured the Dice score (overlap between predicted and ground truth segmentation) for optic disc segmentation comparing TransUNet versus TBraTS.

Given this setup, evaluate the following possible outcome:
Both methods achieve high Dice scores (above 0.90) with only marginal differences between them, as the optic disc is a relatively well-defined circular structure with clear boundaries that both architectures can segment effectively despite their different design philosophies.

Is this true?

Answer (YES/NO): NO